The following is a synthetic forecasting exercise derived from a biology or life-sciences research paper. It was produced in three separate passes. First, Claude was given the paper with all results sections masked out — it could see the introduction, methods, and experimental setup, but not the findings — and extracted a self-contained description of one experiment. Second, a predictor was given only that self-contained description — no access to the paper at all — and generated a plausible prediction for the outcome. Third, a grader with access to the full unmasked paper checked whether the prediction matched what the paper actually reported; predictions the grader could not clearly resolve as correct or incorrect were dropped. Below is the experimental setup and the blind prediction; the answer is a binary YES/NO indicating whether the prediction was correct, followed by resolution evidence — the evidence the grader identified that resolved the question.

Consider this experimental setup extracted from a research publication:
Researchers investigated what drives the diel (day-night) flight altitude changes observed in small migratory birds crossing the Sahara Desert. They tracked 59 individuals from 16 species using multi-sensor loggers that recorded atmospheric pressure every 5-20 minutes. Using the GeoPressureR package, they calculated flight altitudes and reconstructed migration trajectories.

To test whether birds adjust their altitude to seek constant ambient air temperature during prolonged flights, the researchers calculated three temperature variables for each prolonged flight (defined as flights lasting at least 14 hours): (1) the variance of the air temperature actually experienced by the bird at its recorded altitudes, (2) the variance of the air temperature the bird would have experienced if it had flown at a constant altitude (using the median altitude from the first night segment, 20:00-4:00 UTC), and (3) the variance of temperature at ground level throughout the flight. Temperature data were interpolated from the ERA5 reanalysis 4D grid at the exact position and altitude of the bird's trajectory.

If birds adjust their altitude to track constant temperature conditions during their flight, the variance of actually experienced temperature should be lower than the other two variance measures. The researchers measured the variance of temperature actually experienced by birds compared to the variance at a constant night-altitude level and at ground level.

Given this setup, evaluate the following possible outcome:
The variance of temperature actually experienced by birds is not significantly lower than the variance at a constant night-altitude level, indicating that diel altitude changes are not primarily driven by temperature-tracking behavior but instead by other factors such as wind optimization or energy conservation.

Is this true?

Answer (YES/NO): NO